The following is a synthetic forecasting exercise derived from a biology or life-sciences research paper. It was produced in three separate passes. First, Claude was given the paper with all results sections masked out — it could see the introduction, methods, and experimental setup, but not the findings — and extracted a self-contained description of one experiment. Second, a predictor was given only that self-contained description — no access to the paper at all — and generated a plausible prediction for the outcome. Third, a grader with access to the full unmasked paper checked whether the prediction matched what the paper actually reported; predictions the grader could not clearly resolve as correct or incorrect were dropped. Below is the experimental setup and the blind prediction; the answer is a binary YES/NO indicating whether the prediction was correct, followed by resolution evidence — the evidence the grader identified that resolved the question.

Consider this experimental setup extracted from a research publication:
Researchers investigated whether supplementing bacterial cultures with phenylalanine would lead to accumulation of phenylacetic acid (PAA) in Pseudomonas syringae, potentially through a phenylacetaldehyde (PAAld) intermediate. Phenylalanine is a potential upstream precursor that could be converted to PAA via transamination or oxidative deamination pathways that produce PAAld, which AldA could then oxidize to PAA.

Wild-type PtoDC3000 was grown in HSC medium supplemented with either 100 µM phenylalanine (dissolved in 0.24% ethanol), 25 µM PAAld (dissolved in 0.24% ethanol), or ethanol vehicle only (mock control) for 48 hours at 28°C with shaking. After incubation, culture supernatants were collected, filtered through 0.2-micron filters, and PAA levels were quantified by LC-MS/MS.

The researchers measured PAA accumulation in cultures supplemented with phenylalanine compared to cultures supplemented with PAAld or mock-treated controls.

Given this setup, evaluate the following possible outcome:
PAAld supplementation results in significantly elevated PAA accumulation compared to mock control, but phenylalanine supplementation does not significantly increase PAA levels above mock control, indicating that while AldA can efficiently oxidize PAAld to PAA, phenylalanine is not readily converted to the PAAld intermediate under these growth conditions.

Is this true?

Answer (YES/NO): YES